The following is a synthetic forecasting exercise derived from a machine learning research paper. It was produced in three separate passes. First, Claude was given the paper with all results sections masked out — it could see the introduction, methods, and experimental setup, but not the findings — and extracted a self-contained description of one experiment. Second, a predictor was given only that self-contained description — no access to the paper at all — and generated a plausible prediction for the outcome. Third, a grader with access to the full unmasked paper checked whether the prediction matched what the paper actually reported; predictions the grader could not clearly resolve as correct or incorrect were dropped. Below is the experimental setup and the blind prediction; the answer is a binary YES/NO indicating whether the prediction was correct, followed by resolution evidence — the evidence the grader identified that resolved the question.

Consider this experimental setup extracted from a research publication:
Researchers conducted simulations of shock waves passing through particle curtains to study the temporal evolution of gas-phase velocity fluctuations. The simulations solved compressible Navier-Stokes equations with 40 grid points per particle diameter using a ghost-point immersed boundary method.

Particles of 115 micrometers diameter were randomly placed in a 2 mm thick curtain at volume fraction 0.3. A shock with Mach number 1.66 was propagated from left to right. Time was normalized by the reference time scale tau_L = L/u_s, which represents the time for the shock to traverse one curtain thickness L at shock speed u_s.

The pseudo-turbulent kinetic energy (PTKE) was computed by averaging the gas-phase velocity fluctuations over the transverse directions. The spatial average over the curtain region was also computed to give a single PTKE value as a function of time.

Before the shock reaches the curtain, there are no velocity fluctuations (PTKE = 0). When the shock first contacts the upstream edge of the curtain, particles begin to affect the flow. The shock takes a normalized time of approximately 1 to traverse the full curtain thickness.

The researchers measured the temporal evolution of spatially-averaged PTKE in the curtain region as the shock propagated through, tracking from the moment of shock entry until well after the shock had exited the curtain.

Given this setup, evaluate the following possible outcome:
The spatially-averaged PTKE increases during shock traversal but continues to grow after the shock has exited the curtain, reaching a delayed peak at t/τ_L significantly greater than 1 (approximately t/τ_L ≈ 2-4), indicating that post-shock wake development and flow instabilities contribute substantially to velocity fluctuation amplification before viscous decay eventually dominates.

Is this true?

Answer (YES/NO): NO